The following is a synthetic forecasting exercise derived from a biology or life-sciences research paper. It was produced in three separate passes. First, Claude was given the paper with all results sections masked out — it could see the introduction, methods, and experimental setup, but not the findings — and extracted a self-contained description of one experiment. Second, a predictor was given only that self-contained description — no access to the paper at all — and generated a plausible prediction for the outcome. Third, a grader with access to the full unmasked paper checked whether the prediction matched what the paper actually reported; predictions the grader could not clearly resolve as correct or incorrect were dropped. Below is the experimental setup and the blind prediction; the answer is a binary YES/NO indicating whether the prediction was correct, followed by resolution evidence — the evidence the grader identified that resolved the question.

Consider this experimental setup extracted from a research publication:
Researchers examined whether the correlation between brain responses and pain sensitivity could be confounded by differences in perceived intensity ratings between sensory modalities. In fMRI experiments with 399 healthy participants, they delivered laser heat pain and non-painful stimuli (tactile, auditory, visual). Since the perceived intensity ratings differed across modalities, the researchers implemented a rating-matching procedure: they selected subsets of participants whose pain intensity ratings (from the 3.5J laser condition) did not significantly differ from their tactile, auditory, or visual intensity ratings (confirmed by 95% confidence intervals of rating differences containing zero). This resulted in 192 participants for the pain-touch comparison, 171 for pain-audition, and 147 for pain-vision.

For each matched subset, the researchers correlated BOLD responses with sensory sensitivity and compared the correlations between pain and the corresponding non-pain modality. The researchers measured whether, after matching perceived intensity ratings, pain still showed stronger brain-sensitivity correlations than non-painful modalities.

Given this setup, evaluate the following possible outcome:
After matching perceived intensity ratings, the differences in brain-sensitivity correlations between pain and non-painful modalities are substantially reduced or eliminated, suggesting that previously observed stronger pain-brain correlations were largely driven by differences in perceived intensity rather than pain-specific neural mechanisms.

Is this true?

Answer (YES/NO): NO